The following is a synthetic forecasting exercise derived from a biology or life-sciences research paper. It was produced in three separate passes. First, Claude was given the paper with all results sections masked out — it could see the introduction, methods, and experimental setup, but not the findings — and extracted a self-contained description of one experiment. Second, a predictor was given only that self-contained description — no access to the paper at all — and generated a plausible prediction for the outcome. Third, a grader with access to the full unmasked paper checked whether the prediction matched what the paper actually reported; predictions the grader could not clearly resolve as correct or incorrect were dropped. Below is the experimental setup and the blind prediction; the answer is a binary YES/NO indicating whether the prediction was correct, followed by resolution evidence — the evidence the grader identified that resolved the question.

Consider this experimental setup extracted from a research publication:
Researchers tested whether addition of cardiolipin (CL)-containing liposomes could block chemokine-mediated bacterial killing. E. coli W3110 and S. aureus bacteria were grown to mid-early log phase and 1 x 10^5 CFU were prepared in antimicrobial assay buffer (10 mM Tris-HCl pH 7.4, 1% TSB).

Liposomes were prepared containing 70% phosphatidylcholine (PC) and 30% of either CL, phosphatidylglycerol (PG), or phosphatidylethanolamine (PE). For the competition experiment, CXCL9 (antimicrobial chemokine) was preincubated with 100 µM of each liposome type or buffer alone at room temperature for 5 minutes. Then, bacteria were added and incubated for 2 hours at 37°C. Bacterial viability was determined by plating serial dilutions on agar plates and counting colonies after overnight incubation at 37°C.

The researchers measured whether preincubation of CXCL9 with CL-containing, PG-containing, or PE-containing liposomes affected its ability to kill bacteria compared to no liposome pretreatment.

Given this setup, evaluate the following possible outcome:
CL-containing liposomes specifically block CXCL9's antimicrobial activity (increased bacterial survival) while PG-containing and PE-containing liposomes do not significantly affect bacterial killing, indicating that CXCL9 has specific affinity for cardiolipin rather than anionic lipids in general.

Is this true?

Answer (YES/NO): NO